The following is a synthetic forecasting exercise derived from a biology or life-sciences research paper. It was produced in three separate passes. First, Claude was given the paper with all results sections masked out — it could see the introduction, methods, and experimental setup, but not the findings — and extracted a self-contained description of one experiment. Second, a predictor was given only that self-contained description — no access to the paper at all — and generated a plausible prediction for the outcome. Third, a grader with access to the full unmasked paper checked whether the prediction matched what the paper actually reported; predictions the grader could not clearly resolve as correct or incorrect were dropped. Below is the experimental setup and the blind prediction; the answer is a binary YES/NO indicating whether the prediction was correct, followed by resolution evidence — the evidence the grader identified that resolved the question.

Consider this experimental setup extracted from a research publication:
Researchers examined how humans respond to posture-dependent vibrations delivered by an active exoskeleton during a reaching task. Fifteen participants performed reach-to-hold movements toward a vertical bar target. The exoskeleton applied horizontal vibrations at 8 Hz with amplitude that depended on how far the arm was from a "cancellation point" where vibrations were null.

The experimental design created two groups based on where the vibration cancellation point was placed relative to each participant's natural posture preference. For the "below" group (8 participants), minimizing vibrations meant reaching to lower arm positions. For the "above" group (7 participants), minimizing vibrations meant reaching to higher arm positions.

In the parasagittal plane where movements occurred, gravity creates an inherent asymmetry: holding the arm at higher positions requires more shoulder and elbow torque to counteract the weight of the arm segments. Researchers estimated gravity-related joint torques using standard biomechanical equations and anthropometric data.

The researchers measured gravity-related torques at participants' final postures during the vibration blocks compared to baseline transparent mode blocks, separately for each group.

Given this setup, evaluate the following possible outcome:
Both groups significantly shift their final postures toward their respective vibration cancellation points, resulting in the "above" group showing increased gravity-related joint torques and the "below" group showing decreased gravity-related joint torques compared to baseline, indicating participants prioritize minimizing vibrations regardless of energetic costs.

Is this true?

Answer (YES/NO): YES